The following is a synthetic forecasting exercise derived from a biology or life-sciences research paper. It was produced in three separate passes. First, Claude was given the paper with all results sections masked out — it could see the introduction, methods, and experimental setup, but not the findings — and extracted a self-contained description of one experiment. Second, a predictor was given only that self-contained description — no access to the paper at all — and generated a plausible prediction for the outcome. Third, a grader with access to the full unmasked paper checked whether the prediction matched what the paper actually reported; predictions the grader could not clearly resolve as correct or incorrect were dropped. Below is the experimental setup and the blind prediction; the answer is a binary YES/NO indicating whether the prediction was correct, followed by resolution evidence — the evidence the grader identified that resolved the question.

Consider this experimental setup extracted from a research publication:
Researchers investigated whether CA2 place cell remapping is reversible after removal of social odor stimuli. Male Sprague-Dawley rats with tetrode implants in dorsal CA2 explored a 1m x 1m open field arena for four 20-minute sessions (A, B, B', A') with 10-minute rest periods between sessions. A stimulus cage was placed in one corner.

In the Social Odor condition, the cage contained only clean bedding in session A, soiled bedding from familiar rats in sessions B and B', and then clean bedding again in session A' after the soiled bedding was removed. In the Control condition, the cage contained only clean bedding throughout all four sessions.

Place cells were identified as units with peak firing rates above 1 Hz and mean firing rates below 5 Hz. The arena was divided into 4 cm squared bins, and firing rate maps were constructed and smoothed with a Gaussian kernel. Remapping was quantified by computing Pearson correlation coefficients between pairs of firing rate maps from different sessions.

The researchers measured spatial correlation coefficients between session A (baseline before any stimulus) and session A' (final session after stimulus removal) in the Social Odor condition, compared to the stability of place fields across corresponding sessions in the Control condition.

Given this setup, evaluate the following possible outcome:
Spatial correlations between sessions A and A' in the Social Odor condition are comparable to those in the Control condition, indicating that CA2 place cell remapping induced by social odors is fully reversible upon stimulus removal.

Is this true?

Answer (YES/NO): NO